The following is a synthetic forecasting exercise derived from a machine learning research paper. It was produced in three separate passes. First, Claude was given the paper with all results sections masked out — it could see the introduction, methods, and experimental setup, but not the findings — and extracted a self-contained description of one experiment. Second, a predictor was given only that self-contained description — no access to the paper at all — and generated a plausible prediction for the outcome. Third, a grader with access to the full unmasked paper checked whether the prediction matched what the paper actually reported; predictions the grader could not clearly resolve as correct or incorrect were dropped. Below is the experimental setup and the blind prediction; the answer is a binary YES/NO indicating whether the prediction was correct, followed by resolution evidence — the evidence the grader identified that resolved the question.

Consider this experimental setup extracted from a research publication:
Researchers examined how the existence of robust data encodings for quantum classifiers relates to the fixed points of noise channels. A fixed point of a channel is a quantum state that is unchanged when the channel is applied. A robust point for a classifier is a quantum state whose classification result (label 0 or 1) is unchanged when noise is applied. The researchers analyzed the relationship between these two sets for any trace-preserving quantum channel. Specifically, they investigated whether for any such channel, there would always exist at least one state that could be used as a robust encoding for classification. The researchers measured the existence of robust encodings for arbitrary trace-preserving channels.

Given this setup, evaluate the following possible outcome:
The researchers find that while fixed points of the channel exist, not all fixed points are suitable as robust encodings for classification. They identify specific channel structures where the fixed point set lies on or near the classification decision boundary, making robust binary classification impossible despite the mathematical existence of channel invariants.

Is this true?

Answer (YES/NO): NO